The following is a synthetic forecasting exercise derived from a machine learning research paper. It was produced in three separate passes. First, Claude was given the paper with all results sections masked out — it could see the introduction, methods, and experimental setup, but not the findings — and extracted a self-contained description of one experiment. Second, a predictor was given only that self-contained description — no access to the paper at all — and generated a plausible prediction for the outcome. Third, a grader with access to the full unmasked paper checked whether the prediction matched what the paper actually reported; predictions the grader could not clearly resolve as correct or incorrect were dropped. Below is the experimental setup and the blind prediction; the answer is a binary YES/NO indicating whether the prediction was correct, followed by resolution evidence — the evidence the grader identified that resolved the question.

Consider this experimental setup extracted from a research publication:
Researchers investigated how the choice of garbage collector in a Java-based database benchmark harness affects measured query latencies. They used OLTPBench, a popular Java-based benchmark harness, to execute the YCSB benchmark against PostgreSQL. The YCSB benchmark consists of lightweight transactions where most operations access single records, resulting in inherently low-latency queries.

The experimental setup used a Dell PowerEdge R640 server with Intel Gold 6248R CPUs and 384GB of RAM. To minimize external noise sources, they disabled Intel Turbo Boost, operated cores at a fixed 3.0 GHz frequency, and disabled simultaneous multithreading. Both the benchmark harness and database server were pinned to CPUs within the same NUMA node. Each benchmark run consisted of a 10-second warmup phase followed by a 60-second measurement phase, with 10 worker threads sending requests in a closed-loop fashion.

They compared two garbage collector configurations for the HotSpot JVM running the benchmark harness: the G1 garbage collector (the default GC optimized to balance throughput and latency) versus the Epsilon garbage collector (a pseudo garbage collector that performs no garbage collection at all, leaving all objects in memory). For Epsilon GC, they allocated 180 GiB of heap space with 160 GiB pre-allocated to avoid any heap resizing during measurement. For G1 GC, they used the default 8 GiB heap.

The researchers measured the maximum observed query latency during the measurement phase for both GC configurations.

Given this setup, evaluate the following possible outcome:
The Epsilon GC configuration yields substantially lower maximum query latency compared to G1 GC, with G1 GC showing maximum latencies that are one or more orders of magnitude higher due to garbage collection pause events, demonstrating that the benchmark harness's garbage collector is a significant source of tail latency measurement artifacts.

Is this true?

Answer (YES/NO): NO